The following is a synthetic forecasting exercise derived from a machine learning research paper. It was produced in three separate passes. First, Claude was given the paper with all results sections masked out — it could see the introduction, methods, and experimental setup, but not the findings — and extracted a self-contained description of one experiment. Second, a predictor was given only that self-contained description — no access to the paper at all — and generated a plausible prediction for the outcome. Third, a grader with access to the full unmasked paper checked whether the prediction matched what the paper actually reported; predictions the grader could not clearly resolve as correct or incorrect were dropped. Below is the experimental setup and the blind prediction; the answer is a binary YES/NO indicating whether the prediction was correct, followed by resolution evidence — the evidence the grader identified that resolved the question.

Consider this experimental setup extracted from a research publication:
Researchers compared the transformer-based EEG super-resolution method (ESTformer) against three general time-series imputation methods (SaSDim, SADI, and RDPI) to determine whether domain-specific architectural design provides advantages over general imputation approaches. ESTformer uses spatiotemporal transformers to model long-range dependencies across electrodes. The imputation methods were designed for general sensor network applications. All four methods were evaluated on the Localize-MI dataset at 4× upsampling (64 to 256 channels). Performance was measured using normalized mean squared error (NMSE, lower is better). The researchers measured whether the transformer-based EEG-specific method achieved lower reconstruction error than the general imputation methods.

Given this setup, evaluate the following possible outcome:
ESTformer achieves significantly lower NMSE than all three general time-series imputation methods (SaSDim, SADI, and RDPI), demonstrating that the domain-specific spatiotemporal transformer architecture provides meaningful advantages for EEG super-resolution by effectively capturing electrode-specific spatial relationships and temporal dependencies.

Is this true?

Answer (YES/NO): NO